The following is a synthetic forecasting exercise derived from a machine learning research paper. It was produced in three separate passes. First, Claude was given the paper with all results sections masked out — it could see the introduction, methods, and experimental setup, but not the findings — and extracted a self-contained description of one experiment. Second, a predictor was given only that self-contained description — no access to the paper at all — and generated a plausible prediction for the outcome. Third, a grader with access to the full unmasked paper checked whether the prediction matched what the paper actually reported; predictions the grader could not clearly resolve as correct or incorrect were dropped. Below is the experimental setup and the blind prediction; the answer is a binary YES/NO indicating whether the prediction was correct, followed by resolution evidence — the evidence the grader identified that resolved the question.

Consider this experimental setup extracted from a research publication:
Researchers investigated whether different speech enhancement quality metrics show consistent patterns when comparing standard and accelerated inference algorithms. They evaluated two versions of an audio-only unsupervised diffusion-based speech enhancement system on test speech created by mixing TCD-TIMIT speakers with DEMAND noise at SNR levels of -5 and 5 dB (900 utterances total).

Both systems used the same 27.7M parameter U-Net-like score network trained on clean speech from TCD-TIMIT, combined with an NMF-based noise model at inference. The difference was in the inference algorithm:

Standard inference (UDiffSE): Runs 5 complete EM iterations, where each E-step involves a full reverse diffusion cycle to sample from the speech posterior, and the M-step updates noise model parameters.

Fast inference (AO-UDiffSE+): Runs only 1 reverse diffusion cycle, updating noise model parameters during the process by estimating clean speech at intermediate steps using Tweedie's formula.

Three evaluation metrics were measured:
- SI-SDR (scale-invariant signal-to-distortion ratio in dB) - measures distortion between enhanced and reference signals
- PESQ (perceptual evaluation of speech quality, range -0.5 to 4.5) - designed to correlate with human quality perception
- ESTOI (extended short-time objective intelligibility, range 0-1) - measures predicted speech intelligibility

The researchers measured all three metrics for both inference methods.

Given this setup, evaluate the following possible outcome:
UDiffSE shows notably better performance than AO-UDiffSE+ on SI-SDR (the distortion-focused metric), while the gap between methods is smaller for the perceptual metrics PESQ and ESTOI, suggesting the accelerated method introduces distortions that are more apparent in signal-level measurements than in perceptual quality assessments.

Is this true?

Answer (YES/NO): YES